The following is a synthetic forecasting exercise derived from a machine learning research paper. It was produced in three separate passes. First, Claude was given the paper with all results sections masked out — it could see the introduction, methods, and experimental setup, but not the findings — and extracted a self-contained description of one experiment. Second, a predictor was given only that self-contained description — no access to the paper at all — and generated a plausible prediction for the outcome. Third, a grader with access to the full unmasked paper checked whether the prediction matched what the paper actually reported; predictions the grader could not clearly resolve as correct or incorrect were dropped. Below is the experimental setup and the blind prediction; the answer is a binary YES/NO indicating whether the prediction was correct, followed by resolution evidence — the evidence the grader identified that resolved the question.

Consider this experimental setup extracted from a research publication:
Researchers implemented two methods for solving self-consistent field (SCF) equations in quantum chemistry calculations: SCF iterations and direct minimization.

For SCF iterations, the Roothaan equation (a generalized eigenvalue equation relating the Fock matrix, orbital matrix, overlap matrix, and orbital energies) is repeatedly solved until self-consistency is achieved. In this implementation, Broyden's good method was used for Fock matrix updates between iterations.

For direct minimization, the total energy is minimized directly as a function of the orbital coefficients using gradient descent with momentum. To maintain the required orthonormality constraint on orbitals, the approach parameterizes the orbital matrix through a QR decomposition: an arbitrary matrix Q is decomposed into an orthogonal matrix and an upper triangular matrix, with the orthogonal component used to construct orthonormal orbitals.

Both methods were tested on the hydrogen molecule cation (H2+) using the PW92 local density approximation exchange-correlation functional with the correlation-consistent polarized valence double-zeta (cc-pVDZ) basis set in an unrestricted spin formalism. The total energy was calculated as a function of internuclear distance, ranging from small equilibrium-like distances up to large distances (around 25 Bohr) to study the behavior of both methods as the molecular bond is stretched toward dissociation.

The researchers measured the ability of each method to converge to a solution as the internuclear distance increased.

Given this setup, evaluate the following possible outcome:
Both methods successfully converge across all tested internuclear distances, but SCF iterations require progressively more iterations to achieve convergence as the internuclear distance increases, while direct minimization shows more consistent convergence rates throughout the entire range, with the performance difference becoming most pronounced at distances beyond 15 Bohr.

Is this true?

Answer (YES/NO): NO